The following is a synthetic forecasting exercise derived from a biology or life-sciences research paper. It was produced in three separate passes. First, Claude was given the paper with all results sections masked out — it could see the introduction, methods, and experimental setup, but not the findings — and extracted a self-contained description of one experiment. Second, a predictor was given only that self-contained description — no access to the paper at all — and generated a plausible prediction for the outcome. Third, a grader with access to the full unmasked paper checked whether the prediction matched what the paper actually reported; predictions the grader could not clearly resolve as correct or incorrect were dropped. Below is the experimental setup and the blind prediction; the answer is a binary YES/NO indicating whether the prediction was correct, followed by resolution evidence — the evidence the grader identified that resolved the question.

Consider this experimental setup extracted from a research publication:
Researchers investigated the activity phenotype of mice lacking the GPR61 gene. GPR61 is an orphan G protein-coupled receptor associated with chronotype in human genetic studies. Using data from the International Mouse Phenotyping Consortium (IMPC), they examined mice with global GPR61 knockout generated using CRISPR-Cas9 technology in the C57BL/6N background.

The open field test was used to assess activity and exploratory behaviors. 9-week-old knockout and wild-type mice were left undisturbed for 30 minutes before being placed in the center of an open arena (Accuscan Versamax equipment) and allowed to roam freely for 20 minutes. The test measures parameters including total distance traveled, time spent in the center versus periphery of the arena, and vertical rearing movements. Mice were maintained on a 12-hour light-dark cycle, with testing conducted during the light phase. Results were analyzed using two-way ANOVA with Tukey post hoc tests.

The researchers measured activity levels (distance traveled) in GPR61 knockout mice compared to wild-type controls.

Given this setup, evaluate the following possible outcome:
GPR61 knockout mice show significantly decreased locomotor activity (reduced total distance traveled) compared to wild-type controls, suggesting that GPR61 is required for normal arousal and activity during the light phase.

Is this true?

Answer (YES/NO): NO